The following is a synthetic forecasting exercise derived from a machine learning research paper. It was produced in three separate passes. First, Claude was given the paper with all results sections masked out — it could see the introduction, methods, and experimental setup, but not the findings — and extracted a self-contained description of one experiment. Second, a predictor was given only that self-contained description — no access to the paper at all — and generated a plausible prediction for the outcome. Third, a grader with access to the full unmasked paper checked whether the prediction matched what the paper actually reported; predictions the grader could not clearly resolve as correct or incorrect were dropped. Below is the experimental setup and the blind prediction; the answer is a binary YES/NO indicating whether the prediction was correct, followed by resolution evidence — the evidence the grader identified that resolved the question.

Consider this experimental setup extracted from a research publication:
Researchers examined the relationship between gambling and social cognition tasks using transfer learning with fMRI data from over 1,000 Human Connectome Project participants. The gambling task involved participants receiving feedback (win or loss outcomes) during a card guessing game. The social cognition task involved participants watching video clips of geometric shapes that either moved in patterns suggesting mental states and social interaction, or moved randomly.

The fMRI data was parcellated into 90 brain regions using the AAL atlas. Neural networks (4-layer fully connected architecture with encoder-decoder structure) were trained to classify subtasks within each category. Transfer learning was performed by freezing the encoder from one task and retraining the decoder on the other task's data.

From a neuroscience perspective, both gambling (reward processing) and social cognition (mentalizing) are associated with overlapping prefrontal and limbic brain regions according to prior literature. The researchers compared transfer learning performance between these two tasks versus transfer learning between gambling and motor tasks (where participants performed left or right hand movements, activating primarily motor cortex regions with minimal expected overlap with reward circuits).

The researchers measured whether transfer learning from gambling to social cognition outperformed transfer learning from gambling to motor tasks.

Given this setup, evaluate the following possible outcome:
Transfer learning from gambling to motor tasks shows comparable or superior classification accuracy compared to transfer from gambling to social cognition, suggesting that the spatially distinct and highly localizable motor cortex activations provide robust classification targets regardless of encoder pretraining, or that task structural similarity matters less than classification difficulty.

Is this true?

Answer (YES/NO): NO